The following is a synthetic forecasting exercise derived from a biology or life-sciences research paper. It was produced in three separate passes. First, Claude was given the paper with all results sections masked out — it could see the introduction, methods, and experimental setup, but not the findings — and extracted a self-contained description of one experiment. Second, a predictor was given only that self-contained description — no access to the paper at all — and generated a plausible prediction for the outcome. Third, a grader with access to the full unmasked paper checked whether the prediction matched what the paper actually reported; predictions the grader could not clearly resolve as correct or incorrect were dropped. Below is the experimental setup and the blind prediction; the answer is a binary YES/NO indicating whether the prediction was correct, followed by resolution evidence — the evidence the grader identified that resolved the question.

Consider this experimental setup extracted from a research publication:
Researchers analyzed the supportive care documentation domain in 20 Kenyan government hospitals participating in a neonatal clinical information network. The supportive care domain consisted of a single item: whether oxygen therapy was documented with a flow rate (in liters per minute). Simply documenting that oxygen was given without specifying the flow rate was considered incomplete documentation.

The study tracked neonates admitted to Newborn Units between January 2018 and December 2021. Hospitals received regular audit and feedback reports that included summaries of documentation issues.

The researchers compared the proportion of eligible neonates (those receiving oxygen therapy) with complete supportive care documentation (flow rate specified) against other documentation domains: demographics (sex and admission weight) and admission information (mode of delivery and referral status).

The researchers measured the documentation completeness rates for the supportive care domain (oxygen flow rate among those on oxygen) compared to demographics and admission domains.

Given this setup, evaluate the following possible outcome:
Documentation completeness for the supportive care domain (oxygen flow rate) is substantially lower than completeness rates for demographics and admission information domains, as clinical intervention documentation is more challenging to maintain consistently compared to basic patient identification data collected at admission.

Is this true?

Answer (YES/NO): YES